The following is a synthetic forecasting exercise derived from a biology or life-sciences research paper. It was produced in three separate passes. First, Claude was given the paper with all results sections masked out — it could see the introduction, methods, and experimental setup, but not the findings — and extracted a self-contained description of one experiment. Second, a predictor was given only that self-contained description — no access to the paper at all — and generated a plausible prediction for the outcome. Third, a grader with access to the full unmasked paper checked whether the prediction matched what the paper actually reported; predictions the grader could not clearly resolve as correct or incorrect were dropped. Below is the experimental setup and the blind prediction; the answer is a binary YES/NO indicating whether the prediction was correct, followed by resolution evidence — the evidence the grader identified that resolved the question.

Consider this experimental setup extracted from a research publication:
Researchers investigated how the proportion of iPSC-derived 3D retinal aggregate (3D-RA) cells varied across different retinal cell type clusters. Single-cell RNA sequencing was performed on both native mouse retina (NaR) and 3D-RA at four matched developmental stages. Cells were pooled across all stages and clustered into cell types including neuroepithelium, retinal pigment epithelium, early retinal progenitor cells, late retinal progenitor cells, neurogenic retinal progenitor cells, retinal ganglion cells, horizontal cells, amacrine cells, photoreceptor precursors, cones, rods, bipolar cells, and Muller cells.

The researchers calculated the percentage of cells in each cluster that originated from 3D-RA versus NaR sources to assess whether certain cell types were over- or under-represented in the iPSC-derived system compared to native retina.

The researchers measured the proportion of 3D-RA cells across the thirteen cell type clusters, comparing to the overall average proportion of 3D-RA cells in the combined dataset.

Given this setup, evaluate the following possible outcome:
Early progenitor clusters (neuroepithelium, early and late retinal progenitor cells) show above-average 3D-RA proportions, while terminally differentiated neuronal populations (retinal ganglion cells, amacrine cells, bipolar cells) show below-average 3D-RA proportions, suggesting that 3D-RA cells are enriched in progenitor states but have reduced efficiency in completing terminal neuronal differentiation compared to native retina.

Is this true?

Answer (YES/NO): NO